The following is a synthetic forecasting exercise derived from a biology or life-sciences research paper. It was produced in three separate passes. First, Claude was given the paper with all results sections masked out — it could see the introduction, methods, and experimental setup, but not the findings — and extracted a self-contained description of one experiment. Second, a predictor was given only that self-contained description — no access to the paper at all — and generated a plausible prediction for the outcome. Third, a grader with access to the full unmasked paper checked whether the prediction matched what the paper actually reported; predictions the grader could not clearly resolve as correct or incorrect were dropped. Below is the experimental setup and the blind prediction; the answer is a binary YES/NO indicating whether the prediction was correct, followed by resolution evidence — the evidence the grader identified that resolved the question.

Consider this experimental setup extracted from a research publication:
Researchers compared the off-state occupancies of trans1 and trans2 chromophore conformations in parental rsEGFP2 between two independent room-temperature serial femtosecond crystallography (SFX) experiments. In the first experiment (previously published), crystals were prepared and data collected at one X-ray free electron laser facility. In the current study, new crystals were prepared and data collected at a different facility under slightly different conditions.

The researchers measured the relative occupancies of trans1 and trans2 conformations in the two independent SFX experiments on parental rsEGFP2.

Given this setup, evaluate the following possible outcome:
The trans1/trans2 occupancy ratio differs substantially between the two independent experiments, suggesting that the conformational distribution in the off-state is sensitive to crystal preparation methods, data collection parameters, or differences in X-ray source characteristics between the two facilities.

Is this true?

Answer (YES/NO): YES